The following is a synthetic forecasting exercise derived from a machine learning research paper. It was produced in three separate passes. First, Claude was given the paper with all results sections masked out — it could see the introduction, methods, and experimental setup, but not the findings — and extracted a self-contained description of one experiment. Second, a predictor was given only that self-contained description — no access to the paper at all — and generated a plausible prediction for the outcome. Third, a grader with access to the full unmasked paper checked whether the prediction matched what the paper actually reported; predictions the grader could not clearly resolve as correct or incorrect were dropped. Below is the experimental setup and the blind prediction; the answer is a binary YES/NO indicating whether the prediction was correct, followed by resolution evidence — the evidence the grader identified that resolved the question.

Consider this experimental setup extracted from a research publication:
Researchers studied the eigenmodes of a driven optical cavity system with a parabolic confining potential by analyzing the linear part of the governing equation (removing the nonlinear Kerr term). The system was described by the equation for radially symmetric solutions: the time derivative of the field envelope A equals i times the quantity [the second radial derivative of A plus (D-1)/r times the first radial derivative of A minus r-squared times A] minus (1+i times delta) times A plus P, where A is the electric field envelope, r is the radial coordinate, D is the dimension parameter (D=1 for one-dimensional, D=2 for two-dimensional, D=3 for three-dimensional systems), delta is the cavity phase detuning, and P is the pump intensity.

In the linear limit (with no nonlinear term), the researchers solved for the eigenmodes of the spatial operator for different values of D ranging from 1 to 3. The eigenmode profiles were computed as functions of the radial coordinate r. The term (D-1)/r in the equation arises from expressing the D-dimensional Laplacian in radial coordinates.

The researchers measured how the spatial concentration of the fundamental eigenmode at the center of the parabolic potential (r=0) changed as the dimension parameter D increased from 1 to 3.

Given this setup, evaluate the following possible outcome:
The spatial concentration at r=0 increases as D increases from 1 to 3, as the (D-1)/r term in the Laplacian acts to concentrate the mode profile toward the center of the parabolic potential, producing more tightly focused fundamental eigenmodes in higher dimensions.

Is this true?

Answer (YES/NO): YES